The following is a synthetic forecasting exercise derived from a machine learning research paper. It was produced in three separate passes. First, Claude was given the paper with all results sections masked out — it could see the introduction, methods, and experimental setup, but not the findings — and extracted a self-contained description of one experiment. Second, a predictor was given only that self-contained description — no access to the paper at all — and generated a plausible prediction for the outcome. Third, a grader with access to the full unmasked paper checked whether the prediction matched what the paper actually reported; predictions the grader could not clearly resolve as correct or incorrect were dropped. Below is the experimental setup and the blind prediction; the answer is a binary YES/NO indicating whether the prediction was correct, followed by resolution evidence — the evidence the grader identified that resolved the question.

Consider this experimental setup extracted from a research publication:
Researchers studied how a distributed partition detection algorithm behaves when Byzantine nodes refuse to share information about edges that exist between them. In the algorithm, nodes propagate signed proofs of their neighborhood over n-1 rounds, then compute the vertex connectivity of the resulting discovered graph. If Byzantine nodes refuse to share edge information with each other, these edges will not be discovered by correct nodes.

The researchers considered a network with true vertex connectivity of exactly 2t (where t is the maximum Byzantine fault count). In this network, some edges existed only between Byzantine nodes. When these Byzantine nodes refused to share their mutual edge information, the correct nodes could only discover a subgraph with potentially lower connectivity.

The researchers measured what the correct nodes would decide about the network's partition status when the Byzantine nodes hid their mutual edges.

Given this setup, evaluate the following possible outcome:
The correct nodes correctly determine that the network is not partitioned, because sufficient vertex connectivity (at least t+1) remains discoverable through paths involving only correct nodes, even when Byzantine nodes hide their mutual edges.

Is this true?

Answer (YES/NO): YES